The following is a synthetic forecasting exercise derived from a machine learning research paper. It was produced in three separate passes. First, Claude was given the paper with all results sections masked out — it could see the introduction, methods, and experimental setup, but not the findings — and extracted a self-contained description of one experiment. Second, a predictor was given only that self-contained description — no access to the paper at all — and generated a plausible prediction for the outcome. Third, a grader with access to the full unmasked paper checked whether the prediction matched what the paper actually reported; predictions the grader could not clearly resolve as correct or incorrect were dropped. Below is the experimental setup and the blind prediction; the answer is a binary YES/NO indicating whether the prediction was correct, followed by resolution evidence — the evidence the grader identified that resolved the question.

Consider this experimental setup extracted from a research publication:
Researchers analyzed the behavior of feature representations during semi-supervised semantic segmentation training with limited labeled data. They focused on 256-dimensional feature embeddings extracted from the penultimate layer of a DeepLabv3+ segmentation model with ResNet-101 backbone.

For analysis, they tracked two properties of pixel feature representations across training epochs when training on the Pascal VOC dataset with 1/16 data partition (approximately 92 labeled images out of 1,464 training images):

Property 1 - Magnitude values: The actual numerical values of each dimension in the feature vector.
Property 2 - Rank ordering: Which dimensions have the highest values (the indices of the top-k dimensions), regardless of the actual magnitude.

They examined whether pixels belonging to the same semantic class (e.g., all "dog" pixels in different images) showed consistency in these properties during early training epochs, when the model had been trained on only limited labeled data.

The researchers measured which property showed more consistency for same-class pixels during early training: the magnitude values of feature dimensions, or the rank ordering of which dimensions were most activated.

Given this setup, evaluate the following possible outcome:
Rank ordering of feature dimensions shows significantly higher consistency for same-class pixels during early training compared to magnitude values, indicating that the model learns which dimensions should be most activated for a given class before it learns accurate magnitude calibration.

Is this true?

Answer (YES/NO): YES